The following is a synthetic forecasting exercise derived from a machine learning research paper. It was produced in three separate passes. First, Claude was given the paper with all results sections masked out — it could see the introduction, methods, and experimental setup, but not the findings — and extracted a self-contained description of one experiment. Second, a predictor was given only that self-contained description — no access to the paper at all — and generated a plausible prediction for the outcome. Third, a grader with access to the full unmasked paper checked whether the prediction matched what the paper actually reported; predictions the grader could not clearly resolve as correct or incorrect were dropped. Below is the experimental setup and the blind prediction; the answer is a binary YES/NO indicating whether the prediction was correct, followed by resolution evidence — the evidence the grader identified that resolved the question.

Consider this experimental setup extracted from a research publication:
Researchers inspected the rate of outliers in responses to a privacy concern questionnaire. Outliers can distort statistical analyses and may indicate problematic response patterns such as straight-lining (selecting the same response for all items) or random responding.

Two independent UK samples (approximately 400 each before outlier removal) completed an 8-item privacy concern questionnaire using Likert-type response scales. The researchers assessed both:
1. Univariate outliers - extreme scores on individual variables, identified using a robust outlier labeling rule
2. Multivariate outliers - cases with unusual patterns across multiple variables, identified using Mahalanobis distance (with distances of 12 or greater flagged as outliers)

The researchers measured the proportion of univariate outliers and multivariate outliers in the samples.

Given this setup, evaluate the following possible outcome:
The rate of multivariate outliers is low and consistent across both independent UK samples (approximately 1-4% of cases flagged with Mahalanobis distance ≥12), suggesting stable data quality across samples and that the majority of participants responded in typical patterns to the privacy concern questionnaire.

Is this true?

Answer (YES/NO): YES